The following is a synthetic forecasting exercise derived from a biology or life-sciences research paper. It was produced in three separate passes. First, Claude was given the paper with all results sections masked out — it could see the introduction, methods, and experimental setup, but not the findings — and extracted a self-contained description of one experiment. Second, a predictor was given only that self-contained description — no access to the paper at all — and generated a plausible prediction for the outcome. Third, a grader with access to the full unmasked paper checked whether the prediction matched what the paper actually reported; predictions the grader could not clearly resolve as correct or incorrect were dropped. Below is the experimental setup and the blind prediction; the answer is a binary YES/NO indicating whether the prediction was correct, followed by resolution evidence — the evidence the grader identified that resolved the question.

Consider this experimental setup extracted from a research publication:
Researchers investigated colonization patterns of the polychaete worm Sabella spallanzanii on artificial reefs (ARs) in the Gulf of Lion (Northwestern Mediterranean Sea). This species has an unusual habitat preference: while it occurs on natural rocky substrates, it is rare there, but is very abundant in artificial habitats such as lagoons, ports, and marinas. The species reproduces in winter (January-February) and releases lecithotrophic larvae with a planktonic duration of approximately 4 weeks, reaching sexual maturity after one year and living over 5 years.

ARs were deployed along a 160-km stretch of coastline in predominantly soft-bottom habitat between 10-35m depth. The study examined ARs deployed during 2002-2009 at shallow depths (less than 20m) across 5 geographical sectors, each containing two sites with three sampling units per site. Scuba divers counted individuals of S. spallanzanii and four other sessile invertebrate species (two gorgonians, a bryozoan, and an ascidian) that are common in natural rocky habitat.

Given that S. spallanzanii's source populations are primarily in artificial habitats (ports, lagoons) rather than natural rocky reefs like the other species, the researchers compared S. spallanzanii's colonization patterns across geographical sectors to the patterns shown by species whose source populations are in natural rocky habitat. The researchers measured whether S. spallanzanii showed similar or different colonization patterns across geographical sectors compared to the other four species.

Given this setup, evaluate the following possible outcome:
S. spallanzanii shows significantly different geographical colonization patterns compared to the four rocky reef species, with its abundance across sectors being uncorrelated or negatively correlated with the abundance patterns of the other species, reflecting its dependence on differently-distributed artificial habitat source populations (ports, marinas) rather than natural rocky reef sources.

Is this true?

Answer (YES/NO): NO